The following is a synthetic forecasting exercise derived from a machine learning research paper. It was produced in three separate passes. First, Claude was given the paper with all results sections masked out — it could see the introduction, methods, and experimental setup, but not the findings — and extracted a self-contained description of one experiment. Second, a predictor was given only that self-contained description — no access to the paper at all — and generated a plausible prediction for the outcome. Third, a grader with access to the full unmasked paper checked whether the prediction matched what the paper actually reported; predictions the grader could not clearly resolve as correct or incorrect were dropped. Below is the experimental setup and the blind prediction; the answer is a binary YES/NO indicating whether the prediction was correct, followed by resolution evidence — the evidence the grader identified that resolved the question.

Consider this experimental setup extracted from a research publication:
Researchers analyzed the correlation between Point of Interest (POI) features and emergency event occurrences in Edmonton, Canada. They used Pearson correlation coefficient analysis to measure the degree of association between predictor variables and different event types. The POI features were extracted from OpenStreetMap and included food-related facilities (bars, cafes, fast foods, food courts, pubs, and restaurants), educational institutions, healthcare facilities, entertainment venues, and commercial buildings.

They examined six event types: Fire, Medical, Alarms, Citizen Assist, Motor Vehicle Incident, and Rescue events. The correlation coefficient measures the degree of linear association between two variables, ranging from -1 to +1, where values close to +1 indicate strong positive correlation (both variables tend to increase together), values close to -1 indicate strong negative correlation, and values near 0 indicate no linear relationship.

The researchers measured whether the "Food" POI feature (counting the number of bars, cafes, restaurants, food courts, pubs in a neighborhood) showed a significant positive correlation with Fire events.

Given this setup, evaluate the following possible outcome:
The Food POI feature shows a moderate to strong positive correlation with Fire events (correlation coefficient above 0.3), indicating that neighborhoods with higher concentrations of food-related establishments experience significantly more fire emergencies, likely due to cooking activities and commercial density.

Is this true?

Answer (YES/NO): NO